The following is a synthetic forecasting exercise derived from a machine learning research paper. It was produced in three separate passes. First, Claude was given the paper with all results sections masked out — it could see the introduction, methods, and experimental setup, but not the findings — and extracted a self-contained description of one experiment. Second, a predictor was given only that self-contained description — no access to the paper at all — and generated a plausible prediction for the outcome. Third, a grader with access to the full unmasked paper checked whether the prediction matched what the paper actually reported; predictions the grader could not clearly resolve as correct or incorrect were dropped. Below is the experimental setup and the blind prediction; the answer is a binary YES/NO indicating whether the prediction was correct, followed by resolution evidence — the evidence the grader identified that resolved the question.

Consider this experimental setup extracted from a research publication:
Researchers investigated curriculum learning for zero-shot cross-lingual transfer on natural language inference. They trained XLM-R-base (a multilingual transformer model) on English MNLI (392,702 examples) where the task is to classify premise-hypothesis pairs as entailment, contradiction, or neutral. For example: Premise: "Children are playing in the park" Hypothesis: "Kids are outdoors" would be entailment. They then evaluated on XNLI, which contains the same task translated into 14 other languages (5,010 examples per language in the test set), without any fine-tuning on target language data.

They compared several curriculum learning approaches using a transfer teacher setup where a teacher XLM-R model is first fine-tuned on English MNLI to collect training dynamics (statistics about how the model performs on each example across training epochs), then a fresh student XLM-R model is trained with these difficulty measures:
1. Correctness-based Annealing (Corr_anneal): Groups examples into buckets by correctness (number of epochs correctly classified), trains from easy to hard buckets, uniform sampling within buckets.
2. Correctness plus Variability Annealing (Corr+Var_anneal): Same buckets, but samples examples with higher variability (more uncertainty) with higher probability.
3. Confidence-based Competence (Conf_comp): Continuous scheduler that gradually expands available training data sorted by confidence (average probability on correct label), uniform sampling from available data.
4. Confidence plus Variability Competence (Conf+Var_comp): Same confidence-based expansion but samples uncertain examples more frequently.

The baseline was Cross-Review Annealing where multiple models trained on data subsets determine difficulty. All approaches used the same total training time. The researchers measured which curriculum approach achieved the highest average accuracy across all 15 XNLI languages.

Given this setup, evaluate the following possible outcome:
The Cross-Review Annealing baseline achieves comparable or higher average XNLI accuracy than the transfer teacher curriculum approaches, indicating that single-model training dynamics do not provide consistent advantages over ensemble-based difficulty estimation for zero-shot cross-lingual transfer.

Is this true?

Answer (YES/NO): NO